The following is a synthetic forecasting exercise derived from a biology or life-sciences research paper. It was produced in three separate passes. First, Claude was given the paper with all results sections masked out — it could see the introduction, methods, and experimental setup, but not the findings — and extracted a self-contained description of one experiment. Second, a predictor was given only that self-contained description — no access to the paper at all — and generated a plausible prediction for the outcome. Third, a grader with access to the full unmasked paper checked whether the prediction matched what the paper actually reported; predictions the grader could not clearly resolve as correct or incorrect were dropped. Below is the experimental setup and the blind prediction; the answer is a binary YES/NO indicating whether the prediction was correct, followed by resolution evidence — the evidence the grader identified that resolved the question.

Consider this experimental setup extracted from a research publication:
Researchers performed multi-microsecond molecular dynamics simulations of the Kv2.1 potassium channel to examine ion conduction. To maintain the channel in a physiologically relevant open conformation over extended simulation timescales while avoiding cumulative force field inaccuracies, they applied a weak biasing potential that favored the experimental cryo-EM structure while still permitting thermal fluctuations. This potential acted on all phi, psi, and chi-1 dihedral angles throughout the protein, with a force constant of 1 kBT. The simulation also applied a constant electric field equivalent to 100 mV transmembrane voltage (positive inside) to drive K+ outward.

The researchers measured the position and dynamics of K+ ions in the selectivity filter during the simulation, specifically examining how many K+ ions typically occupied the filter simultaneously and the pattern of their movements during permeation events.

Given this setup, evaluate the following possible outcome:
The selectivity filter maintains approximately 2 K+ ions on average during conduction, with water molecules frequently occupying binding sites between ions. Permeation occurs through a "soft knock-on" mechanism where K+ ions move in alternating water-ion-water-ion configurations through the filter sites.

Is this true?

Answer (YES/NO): NO